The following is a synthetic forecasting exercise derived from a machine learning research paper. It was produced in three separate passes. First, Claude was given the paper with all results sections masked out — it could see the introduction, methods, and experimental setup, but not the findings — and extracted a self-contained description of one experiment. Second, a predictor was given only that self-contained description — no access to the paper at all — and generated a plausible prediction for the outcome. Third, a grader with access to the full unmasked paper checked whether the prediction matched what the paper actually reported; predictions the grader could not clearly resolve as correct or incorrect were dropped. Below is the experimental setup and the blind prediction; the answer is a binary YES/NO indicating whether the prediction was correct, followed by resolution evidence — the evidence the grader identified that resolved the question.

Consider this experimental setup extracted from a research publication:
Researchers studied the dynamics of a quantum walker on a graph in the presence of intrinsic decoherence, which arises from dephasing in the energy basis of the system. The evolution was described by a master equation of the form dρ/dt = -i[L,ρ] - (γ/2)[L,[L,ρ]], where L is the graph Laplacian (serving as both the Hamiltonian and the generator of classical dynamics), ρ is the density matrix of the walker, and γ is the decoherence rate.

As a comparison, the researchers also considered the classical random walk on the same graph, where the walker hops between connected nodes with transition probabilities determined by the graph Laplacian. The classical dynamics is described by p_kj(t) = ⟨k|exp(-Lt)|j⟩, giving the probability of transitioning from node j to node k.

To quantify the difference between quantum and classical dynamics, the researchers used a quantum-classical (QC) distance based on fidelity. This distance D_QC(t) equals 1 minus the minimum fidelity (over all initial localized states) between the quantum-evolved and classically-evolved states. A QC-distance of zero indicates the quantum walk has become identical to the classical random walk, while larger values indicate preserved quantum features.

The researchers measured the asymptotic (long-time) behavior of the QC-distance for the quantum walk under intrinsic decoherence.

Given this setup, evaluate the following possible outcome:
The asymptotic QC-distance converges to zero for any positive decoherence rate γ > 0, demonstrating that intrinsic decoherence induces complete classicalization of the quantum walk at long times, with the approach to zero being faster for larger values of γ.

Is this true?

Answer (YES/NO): NO